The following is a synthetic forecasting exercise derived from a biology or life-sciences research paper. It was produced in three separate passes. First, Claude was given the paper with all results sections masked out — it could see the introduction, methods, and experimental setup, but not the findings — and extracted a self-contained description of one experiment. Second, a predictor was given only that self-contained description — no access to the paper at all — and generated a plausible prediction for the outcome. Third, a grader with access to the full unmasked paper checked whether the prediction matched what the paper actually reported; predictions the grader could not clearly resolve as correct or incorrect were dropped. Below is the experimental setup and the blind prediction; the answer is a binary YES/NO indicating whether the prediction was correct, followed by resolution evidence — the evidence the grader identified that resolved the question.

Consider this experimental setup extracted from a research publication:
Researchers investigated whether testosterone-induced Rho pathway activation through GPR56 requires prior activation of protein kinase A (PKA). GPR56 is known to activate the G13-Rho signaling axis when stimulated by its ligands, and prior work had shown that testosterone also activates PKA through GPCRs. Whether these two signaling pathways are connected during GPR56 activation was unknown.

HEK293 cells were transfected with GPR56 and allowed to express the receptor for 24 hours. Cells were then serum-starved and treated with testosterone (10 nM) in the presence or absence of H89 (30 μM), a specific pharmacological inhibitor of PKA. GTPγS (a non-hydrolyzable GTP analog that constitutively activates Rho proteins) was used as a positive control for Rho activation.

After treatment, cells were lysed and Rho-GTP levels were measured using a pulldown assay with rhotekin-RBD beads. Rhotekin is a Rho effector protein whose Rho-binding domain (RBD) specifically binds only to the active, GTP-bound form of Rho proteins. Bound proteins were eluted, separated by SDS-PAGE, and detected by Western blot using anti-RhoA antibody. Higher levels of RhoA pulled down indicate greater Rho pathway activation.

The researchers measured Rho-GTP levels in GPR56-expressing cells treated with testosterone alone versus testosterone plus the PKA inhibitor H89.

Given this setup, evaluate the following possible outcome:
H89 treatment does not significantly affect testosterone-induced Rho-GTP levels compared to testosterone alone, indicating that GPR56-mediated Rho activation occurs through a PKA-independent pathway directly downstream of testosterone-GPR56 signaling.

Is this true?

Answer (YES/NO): NO